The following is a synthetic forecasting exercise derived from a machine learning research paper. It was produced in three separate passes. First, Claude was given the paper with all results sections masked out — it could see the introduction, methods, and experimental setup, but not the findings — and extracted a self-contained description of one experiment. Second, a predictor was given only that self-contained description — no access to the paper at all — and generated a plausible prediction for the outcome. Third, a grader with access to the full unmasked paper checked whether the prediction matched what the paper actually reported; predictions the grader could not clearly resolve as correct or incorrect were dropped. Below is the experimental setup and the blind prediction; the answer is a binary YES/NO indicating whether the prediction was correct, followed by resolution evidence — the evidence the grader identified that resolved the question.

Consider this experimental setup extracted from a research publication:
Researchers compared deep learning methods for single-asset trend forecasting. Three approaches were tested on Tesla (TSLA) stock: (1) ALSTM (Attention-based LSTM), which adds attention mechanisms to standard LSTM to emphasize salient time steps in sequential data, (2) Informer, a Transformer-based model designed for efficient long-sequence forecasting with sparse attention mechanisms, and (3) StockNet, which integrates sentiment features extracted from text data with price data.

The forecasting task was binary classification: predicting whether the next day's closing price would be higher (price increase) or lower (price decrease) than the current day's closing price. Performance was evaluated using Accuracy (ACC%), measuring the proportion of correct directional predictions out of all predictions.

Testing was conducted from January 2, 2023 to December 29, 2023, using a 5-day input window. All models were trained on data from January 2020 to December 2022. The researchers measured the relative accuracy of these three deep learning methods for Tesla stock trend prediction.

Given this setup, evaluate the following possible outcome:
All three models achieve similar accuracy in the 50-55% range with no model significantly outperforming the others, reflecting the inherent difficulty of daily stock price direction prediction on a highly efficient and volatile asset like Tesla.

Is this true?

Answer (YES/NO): NO